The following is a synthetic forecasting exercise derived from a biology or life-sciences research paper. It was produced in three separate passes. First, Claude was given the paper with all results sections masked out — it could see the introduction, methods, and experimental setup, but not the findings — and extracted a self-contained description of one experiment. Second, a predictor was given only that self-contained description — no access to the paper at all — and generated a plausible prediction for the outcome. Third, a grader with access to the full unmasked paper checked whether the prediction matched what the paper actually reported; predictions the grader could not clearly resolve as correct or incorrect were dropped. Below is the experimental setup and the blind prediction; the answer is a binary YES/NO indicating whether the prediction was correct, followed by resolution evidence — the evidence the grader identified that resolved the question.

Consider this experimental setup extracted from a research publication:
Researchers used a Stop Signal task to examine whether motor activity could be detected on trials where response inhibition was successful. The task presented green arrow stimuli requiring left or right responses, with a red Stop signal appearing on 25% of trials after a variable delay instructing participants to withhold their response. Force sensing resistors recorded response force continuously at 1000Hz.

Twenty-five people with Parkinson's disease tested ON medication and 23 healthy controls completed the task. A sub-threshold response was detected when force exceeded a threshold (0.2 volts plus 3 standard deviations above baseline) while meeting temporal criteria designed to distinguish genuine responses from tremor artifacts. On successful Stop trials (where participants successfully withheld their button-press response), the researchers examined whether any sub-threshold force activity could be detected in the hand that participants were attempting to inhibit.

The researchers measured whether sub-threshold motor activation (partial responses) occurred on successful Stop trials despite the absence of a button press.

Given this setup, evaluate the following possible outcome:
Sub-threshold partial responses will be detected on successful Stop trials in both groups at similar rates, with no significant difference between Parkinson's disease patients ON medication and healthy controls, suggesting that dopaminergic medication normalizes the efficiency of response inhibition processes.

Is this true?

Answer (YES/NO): YES